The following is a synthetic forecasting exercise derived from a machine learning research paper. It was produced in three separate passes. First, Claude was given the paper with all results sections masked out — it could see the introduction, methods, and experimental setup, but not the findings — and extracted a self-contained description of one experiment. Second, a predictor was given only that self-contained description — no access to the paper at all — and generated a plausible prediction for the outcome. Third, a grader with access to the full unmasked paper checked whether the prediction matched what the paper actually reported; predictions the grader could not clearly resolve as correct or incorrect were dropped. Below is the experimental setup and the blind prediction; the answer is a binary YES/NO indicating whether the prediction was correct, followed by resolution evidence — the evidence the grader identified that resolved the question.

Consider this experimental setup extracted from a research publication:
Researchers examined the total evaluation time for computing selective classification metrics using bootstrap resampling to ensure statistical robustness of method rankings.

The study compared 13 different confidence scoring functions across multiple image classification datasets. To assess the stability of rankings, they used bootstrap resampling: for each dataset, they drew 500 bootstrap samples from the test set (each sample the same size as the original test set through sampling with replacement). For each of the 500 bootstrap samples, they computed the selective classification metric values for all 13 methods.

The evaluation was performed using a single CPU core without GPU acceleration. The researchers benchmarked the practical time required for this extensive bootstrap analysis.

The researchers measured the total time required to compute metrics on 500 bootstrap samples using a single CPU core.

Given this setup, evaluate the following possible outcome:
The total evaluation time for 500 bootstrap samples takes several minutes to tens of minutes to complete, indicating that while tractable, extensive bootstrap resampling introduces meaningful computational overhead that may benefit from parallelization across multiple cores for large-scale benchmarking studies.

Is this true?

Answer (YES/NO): NO